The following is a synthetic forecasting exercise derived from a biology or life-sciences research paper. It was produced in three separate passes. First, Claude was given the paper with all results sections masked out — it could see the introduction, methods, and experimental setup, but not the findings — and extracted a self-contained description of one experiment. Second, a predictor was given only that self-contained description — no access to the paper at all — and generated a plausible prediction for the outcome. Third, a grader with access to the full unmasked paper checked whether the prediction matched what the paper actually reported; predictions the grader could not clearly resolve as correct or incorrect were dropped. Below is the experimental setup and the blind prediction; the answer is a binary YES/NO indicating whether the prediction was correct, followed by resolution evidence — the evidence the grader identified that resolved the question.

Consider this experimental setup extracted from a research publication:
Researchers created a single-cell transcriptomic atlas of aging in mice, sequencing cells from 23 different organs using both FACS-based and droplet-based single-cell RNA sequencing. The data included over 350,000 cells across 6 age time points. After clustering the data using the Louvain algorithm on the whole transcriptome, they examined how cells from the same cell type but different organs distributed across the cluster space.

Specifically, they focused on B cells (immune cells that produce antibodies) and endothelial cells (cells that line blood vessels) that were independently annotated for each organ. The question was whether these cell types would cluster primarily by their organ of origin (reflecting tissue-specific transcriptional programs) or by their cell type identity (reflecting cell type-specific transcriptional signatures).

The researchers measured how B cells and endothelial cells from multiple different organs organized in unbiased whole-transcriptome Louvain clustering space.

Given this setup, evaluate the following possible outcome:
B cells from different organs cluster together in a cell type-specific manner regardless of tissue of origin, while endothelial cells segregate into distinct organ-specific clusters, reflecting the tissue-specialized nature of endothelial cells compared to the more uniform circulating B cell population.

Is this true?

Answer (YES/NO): NO